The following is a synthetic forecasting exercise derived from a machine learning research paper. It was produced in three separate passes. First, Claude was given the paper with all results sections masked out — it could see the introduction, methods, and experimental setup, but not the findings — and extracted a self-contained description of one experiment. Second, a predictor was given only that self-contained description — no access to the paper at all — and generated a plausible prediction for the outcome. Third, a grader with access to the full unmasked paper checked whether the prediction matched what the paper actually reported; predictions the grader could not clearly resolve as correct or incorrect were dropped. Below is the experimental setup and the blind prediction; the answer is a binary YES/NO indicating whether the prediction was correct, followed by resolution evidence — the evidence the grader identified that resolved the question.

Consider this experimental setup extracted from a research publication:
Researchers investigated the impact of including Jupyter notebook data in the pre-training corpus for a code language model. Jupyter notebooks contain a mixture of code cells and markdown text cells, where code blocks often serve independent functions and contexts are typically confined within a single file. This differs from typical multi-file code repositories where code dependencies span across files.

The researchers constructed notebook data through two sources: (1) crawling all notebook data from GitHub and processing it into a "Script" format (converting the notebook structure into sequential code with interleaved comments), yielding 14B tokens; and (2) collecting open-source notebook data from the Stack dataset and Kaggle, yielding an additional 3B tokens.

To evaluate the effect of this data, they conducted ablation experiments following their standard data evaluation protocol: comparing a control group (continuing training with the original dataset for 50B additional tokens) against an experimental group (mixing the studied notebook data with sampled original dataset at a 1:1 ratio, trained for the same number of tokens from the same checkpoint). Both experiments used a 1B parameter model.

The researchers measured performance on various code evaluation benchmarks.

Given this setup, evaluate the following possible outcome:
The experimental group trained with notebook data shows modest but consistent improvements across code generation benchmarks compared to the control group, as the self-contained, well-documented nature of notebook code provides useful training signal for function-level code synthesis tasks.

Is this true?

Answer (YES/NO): NO